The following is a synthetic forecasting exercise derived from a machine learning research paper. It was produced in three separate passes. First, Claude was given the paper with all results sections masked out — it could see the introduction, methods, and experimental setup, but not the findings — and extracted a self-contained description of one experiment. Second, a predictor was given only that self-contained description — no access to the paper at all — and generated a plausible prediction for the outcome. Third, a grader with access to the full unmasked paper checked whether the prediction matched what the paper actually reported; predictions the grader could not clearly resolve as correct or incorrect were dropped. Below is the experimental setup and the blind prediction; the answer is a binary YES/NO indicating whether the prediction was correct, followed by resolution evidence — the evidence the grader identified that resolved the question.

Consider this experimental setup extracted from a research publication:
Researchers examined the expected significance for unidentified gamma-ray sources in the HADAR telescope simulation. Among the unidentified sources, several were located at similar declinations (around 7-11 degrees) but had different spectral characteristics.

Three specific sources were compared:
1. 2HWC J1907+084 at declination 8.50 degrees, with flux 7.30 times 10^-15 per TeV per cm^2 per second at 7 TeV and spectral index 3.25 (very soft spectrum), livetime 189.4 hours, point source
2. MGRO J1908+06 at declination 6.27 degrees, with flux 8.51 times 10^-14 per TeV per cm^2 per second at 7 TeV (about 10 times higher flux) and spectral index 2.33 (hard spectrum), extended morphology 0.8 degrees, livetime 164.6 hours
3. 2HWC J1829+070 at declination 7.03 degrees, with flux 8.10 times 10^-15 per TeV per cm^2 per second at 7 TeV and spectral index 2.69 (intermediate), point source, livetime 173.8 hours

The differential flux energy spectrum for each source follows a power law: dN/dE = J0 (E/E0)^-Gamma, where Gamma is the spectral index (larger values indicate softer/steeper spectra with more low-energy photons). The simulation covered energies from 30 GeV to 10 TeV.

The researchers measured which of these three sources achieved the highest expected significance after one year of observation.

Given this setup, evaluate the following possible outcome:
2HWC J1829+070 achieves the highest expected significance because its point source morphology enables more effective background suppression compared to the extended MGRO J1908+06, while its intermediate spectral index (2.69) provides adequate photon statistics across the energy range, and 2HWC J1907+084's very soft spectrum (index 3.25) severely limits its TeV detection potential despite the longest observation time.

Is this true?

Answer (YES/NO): NO